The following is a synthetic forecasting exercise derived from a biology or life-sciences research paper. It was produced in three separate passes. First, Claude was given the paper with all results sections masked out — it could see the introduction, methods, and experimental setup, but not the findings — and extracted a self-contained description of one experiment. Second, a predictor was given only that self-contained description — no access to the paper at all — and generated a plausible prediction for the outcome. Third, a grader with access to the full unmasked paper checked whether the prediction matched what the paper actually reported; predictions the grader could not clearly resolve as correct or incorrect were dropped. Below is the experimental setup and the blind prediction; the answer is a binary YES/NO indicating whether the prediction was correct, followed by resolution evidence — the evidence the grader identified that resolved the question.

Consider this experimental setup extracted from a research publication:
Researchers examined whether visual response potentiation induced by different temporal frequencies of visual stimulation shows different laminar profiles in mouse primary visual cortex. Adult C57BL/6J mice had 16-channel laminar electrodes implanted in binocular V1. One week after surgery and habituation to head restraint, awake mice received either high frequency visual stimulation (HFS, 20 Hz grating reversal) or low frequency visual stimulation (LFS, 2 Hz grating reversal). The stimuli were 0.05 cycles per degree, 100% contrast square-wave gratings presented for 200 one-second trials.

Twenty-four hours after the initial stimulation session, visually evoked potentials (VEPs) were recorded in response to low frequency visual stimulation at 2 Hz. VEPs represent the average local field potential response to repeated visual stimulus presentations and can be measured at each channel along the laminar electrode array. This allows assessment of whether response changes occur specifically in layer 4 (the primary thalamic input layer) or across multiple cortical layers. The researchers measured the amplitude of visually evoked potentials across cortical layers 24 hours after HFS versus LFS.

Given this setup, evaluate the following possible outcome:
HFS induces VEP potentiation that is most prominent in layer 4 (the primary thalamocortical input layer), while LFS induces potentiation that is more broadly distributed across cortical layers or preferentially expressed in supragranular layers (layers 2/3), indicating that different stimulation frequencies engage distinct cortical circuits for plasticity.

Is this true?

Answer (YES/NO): NO